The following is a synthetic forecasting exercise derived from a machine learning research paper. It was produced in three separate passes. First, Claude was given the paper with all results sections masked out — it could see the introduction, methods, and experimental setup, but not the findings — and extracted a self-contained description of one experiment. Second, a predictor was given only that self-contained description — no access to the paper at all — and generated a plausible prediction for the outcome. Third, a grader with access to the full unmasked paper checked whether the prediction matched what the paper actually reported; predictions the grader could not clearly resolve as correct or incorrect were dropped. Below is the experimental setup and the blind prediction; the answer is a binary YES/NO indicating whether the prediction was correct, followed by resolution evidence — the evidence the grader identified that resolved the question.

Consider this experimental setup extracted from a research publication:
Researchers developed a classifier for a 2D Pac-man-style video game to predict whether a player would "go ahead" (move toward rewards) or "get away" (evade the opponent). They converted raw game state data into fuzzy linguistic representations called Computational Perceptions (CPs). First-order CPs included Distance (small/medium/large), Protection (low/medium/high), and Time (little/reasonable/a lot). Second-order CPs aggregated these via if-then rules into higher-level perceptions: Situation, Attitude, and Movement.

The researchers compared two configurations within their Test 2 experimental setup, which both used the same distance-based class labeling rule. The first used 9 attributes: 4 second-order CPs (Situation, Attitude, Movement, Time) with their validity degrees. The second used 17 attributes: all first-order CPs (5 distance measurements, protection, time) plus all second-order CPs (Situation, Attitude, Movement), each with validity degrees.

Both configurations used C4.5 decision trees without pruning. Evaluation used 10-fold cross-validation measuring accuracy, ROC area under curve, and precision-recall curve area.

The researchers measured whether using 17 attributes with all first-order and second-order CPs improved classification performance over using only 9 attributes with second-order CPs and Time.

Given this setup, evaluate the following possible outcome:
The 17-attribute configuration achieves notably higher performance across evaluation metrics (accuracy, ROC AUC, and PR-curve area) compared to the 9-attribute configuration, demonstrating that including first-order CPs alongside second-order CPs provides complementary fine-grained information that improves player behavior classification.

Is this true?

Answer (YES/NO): NO